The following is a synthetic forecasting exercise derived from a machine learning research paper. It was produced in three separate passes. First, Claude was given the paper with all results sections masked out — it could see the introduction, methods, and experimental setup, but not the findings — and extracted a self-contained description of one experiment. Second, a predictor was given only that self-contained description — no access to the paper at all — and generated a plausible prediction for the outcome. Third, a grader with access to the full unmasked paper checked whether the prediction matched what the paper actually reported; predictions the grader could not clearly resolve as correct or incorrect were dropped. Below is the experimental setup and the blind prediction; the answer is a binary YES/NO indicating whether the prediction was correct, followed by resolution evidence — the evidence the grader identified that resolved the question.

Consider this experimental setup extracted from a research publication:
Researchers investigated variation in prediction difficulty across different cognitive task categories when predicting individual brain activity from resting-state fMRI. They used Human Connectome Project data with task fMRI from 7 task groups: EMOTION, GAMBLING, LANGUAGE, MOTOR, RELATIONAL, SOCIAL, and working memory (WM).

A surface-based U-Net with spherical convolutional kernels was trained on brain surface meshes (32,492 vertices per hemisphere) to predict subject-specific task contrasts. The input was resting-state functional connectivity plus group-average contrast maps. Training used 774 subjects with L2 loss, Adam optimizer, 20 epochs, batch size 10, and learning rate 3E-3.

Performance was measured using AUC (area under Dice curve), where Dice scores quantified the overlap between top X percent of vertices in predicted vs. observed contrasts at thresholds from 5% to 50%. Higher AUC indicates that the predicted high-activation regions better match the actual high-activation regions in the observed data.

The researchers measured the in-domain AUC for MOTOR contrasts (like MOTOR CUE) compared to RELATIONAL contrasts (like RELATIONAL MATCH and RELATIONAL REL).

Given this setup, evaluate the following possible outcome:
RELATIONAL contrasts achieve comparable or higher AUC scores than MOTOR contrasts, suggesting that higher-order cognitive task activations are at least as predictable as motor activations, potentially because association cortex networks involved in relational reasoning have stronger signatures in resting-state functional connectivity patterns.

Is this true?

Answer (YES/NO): YES